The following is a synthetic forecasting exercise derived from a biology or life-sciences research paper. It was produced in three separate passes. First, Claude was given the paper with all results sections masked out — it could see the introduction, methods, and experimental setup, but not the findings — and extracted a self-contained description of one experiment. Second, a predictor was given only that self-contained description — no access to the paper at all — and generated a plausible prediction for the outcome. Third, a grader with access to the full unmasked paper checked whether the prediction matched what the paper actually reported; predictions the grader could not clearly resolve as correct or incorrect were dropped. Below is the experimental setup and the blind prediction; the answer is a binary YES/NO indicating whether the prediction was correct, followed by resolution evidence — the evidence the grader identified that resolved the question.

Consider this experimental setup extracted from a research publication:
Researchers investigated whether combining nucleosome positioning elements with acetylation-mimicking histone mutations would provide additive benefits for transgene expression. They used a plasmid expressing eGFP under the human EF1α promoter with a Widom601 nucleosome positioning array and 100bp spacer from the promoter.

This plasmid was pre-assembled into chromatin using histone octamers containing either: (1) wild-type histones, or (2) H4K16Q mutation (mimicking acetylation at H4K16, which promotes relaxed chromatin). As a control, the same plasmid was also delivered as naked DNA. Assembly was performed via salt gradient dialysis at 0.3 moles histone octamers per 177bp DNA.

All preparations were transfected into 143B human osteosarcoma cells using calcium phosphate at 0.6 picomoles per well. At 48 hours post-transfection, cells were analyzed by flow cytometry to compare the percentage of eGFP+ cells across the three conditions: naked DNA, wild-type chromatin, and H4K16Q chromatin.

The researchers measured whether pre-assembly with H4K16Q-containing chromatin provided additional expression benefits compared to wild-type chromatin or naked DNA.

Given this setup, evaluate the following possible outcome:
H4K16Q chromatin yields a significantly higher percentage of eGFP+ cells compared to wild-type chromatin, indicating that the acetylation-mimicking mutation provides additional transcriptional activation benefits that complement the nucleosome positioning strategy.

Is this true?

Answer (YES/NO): YES